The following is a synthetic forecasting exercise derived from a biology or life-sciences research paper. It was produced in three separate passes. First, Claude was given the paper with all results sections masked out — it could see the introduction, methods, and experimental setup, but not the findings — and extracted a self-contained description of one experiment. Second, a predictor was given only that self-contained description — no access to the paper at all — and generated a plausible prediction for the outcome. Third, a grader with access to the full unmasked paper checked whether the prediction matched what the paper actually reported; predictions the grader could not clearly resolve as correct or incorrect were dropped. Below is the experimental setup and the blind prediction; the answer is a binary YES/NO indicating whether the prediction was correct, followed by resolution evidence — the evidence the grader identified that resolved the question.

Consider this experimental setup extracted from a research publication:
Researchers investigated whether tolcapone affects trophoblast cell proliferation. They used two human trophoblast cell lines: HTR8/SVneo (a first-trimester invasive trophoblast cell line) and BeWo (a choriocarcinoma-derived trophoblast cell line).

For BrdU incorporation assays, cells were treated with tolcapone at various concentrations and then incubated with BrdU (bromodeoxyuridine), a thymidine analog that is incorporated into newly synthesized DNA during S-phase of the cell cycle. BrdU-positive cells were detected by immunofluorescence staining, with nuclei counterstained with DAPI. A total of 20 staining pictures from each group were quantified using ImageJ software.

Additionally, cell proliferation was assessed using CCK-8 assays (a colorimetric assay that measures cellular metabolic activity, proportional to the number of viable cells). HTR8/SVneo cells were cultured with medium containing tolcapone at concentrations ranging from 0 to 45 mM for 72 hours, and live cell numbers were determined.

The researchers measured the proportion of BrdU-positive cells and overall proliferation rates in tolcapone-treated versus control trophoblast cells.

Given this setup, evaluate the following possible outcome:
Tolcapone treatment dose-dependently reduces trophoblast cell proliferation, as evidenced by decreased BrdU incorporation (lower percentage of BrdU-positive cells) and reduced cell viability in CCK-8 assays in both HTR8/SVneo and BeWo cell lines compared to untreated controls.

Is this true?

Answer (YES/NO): NO